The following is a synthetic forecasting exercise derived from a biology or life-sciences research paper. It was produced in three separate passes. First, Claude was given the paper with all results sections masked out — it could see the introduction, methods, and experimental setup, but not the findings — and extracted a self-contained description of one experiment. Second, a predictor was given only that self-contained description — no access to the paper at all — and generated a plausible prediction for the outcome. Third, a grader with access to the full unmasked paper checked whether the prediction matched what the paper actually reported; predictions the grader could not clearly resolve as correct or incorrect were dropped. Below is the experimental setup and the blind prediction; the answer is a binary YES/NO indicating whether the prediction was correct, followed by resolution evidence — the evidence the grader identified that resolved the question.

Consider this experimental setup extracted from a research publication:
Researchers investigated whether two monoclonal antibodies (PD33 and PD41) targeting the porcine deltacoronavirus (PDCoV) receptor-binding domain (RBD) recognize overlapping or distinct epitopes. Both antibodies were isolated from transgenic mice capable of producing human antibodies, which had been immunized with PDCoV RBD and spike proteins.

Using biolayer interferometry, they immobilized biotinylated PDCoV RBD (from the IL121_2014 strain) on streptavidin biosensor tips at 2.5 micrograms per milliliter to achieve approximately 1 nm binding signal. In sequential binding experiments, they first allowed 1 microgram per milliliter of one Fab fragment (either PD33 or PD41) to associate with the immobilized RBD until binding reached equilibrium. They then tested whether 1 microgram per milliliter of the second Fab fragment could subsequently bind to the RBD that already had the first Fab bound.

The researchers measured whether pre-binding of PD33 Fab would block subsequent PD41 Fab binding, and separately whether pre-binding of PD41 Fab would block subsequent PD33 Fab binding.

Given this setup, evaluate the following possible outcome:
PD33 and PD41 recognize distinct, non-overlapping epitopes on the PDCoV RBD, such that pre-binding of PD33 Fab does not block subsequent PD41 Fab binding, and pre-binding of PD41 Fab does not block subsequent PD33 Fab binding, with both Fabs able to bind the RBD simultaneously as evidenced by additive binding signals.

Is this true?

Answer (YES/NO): NO